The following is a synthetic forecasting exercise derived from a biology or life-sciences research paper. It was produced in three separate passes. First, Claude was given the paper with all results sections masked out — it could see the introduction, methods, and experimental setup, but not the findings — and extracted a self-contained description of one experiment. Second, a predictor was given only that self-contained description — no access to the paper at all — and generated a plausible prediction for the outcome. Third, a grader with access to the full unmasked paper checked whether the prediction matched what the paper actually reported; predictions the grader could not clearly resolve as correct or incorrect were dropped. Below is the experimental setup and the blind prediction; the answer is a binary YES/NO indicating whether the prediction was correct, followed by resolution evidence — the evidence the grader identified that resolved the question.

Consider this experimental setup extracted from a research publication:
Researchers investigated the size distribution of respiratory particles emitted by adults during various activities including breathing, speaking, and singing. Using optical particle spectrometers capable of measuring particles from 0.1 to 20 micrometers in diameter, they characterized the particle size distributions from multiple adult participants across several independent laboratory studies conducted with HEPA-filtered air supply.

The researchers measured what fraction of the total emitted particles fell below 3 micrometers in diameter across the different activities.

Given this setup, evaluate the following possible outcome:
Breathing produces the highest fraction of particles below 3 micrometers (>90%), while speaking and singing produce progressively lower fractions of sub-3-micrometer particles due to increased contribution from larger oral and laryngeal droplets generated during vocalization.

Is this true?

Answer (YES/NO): NO